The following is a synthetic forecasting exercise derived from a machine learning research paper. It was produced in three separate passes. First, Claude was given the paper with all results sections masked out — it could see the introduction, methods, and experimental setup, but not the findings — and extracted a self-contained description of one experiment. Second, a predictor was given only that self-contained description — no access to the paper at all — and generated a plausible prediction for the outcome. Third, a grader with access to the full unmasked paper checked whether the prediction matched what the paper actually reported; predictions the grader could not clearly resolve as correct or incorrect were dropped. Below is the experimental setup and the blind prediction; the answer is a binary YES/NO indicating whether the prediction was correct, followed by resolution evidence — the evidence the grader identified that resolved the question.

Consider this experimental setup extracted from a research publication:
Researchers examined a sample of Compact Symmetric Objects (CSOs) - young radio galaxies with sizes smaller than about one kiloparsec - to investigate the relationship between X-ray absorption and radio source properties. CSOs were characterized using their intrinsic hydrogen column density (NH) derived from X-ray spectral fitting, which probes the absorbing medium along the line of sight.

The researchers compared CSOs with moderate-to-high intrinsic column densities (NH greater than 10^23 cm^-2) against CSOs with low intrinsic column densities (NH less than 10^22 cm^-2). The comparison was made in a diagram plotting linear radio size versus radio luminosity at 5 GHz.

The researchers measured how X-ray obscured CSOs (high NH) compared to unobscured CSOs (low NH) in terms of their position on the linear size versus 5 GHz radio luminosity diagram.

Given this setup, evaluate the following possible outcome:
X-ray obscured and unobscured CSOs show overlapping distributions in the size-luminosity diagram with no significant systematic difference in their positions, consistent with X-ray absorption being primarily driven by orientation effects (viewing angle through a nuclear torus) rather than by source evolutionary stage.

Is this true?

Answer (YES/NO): NO